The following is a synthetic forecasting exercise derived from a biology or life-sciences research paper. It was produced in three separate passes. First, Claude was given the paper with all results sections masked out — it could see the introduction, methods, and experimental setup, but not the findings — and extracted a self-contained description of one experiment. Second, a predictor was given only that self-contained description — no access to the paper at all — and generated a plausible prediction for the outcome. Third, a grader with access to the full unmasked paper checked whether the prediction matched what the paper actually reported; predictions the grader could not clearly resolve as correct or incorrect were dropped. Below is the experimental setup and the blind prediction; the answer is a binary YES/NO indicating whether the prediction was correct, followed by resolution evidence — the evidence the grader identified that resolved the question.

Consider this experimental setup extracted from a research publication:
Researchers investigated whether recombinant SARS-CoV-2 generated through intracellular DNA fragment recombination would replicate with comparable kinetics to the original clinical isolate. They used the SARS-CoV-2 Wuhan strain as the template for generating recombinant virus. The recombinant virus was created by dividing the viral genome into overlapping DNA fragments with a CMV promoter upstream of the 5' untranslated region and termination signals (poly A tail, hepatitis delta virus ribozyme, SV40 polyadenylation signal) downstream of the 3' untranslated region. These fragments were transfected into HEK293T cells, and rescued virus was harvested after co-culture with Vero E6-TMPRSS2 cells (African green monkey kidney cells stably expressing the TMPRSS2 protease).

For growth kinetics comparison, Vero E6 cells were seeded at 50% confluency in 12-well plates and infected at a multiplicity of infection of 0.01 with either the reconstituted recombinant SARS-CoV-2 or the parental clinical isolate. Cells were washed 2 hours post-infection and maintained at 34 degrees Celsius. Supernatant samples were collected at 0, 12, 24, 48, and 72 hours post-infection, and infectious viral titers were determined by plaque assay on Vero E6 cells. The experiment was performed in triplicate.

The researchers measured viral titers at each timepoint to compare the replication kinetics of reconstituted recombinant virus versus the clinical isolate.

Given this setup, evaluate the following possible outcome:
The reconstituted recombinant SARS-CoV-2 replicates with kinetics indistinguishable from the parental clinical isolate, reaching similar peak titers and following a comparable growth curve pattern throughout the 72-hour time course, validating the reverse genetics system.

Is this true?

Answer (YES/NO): NO